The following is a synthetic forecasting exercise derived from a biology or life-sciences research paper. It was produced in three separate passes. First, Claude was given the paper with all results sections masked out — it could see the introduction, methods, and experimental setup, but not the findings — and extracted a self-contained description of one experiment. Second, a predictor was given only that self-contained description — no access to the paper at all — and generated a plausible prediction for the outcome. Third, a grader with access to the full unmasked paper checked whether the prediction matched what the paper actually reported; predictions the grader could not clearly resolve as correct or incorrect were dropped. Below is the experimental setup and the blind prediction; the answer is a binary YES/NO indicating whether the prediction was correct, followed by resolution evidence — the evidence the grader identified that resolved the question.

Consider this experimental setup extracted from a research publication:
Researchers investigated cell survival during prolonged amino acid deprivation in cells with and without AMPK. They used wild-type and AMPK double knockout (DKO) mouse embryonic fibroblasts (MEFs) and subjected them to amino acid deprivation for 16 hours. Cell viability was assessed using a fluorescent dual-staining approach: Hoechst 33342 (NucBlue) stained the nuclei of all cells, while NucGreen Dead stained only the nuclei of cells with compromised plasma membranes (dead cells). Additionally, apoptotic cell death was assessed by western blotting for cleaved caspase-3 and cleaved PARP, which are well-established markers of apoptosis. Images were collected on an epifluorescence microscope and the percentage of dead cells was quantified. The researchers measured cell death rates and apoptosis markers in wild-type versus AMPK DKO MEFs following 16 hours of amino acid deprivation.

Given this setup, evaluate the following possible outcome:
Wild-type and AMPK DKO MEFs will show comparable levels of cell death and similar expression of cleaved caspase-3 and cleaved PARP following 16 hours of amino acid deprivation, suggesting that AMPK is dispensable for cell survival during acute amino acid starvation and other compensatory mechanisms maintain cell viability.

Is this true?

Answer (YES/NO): NO